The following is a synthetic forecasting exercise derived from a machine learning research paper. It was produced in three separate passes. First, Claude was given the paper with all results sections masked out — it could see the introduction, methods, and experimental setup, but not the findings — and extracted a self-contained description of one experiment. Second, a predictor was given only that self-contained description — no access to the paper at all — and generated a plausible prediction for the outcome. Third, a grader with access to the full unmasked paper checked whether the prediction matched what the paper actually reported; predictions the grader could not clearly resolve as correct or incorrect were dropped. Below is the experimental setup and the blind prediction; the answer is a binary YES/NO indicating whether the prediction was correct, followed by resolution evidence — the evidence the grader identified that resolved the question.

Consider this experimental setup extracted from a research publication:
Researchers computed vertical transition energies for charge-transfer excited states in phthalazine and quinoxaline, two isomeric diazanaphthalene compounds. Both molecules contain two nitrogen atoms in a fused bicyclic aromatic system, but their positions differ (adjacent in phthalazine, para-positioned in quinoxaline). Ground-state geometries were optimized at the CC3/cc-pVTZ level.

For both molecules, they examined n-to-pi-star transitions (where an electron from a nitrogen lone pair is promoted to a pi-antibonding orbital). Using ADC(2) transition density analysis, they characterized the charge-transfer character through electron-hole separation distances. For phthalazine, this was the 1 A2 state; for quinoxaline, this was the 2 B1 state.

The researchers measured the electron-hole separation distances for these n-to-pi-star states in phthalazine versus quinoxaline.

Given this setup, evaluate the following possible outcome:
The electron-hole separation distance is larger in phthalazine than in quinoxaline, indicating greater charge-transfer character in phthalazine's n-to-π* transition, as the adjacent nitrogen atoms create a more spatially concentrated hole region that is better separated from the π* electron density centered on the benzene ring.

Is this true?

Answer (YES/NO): YES